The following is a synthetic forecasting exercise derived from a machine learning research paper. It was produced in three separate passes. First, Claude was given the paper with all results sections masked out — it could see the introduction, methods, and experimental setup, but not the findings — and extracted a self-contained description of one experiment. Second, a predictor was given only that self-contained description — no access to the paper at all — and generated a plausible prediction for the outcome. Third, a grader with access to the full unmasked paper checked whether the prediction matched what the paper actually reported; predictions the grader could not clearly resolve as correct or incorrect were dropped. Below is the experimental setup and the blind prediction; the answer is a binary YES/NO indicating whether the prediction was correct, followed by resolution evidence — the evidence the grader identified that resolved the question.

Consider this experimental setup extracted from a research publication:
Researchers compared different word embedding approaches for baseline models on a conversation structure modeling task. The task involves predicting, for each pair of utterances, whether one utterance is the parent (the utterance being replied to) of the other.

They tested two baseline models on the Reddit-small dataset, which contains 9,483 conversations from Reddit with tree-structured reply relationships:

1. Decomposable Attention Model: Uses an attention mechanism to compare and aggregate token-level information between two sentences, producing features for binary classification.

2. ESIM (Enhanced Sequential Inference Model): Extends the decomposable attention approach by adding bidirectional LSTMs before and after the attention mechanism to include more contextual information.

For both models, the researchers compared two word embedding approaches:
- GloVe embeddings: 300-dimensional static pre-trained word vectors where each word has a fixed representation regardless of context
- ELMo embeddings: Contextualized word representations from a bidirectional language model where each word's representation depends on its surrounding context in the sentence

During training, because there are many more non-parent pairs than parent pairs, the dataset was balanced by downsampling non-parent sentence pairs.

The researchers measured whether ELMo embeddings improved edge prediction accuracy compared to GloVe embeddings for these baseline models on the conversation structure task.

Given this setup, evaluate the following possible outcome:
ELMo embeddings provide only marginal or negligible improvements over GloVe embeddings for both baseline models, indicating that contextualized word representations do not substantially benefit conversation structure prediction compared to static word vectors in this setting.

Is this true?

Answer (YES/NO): NO